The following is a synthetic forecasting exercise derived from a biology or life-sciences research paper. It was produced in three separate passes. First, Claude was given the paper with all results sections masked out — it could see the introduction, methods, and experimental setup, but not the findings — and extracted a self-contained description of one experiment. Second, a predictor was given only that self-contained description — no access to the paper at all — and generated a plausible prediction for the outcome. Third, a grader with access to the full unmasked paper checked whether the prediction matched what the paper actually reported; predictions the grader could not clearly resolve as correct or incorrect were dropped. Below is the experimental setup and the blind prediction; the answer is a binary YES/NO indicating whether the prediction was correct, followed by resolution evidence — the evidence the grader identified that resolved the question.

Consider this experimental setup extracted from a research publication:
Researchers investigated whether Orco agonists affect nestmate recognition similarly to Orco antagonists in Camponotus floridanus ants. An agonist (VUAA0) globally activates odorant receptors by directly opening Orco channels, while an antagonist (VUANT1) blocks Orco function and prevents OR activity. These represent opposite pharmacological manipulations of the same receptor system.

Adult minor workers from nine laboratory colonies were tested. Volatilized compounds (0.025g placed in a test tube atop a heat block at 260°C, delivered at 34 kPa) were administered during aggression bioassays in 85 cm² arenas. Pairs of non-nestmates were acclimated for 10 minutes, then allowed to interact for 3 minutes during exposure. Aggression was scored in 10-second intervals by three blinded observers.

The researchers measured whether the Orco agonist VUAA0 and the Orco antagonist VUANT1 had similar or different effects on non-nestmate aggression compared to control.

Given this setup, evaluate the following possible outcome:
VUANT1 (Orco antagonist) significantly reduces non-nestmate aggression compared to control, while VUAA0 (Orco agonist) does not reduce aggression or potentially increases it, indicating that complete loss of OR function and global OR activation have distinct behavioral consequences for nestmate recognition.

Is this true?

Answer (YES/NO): NO